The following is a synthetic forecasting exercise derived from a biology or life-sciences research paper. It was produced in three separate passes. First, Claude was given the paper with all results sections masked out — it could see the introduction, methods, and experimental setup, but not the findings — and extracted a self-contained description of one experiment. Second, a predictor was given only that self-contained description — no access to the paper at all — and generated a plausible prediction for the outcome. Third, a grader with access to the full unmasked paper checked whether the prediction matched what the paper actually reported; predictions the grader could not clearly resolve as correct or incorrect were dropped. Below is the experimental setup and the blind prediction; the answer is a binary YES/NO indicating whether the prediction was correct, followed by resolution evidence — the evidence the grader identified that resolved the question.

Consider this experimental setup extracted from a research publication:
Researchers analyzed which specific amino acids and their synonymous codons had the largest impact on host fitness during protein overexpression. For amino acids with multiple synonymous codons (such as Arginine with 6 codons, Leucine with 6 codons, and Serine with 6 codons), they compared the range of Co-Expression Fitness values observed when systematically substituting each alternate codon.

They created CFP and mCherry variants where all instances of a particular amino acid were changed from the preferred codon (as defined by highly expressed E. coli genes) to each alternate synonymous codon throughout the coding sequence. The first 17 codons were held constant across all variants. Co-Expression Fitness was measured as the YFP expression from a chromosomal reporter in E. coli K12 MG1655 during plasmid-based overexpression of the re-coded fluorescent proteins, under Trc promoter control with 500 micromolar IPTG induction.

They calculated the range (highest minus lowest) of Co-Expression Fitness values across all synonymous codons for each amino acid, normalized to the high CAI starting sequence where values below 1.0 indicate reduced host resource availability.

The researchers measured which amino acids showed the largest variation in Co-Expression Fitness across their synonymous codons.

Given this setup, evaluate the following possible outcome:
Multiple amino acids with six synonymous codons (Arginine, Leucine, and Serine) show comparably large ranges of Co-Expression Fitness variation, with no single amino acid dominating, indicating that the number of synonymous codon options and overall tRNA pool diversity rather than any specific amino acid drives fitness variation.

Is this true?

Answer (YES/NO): NO